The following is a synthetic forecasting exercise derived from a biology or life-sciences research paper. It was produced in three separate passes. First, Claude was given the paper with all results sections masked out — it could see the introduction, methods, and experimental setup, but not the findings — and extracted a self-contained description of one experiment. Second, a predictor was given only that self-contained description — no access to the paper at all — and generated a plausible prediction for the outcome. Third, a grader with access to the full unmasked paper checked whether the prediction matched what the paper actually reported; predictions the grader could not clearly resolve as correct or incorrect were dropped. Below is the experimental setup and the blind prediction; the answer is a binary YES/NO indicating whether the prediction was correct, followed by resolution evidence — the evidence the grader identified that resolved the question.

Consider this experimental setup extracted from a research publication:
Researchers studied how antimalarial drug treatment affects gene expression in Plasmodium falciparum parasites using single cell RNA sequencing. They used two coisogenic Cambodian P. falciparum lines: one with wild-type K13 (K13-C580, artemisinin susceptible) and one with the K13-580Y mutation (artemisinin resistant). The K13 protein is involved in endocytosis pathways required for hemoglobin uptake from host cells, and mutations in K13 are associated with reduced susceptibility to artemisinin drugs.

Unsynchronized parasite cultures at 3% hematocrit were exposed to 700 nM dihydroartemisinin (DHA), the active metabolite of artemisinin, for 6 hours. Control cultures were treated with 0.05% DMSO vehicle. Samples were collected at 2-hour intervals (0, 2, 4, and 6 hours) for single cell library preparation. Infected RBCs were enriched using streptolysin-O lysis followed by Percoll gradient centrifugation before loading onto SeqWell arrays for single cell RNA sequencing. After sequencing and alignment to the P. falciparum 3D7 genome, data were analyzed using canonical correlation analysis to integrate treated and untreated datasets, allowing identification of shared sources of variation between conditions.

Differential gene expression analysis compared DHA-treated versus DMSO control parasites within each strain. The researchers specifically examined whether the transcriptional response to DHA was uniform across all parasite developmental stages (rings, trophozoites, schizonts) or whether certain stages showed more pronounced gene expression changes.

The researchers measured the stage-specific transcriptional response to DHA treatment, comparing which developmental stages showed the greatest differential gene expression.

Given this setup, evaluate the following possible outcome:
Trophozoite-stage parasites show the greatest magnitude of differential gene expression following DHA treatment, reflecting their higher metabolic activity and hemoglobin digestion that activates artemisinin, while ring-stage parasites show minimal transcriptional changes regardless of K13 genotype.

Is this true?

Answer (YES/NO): NO